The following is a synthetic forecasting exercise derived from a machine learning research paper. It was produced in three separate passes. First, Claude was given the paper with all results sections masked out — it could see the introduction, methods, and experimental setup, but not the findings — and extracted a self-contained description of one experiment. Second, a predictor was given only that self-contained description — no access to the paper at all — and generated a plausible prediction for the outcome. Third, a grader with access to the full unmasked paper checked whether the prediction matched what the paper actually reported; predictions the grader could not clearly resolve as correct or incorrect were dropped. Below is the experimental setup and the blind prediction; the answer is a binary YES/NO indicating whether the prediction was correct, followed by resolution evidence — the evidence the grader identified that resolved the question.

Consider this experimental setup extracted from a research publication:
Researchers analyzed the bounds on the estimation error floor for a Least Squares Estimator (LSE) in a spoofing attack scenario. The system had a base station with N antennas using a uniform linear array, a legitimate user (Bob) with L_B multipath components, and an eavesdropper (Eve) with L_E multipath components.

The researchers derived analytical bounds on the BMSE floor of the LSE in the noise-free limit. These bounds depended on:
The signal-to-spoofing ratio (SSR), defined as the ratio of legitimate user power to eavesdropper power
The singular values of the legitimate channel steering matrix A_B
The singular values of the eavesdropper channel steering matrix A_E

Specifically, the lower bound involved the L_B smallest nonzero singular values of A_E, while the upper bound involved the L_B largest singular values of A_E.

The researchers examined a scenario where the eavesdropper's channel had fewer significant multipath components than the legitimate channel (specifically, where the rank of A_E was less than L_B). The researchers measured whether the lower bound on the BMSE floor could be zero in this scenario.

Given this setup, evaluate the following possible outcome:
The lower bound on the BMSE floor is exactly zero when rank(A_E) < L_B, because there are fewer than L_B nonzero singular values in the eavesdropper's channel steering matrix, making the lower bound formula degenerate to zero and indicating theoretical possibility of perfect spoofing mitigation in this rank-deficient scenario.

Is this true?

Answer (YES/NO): YES